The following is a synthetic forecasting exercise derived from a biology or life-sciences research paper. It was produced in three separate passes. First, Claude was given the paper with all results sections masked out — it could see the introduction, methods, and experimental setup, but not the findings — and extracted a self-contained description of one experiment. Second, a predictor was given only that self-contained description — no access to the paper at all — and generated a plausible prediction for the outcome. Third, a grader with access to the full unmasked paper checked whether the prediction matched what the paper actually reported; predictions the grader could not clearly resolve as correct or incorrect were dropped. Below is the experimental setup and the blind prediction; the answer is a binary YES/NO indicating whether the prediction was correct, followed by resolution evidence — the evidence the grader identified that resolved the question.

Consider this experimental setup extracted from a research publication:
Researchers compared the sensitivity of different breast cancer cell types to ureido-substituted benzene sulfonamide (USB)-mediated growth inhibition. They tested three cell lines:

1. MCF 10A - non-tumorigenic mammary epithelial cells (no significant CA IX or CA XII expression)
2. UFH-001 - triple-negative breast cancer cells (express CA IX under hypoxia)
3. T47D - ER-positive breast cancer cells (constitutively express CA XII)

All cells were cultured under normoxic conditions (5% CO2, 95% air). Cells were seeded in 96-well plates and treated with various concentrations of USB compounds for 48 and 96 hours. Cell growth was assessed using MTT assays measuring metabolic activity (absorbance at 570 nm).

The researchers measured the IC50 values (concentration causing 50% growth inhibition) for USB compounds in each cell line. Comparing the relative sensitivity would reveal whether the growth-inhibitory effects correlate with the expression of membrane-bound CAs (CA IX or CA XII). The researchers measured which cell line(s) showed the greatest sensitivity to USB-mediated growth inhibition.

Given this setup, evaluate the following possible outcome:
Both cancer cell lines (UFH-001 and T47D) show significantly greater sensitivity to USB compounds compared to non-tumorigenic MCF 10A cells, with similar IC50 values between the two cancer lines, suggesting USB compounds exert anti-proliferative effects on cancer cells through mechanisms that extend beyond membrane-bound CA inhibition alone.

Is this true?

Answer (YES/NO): NO